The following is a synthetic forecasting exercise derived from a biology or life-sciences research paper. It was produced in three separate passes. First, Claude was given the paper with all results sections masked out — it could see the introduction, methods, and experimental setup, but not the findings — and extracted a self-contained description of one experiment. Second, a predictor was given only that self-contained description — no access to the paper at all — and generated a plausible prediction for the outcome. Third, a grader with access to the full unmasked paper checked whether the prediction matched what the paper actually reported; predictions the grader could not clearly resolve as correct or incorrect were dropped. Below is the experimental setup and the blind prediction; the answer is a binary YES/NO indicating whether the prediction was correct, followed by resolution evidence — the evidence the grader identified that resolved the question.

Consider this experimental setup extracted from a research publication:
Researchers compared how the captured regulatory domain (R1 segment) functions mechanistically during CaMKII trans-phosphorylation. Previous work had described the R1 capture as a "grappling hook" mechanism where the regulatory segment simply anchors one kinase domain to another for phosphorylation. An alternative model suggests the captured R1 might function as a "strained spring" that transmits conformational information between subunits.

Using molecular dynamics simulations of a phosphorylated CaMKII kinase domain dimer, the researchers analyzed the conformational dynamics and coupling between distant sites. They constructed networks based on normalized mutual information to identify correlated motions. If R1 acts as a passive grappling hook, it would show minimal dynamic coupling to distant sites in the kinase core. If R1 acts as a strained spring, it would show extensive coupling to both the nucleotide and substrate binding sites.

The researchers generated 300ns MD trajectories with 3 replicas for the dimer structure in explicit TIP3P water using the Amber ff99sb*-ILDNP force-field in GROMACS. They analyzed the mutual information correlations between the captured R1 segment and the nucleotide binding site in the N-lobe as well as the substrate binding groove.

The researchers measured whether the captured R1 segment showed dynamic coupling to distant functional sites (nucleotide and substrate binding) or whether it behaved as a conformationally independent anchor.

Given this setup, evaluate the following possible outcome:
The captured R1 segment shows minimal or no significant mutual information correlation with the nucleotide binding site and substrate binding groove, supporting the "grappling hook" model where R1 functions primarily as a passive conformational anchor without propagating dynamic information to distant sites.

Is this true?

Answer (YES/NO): NO